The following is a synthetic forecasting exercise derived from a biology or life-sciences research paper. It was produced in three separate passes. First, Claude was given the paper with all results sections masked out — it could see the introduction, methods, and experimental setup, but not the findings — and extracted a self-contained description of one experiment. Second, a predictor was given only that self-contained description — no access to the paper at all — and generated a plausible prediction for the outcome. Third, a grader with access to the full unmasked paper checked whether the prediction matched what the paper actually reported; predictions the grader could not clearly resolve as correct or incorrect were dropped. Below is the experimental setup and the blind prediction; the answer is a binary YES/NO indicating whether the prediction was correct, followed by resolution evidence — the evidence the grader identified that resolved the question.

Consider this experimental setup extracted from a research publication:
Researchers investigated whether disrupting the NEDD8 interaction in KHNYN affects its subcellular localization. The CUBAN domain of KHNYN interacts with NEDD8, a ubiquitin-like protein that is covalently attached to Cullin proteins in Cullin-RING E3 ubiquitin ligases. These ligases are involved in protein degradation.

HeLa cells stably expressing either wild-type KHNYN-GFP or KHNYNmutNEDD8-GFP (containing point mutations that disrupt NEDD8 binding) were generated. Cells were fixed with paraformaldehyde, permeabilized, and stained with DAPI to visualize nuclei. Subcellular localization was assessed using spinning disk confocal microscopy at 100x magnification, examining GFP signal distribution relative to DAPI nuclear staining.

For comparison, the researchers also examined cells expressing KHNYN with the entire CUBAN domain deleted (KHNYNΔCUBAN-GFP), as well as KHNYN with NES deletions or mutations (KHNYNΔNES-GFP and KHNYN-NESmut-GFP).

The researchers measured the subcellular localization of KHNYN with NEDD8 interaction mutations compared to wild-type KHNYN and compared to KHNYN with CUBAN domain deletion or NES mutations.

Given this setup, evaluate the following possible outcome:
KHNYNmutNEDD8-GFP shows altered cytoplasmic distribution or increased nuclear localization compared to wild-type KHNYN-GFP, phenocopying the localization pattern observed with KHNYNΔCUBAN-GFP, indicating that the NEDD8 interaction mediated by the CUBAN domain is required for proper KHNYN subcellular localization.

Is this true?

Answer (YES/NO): NO